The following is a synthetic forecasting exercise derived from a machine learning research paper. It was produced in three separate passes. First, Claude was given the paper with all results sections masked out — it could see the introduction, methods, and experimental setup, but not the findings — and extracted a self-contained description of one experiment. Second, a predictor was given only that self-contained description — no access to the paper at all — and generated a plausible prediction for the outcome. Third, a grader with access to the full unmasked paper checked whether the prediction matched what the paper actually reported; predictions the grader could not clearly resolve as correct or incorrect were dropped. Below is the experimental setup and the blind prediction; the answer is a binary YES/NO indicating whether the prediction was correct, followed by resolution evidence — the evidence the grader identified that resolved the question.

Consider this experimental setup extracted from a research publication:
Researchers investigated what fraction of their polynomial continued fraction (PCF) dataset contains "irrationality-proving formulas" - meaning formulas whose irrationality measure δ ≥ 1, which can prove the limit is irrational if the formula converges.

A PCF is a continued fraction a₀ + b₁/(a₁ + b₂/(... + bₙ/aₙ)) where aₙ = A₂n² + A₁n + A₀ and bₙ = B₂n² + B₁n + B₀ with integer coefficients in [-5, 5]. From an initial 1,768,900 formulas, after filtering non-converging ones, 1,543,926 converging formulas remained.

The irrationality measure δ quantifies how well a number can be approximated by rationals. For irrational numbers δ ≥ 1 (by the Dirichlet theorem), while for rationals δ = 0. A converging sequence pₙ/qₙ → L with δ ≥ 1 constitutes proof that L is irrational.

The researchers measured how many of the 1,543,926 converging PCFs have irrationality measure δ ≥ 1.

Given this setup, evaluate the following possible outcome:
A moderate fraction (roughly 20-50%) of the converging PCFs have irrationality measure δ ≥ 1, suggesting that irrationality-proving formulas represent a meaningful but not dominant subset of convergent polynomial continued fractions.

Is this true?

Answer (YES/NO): NO